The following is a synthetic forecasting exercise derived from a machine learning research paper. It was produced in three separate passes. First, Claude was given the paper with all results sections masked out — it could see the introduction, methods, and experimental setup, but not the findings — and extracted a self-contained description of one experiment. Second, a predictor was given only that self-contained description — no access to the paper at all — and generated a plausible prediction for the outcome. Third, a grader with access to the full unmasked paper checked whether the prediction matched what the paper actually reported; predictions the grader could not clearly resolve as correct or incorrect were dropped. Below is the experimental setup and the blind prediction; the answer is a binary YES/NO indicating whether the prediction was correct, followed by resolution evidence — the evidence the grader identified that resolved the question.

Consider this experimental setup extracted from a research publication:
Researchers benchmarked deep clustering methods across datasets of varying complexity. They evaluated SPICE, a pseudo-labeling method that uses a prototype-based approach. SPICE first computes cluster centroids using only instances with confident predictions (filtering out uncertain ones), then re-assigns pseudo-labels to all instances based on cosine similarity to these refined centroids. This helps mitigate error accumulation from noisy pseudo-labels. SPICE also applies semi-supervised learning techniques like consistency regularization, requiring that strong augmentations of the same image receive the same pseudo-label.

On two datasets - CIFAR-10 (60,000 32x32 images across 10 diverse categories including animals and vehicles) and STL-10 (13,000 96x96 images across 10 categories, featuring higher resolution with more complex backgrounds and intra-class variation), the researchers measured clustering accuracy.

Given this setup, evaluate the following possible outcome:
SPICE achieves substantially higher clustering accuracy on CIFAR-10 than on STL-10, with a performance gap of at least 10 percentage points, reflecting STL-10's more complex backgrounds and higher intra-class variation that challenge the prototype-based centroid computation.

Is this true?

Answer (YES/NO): NO